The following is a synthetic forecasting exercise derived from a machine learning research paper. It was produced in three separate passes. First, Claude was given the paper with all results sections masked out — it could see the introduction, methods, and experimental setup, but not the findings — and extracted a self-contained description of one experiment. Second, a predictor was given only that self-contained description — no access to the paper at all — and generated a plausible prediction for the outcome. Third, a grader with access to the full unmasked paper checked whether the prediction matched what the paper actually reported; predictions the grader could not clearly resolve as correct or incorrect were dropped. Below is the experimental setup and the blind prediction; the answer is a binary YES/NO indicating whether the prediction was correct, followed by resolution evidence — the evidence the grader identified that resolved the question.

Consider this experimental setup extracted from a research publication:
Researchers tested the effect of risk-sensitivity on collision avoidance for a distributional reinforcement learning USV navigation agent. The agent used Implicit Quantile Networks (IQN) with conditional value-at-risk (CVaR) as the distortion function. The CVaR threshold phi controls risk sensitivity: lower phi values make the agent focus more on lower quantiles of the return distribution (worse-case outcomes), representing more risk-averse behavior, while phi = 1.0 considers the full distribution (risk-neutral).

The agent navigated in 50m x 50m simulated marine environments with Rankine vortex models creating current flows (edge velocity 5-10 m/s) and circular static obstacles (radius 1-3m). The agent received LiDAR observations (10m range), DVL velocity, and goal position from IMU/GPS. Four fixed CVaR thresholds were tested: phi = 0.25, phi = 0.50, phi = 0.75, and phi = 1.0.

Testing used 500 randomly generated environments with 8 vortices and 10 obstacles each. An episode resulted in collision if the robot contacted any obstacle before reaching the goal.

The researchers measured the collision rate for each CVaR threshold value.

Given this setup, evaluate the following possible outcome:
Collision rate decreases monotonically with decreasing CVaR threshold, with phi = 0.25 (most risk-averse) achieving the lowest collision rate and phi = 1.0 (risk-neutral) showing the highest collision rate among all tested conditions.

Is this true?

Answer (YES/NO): YES